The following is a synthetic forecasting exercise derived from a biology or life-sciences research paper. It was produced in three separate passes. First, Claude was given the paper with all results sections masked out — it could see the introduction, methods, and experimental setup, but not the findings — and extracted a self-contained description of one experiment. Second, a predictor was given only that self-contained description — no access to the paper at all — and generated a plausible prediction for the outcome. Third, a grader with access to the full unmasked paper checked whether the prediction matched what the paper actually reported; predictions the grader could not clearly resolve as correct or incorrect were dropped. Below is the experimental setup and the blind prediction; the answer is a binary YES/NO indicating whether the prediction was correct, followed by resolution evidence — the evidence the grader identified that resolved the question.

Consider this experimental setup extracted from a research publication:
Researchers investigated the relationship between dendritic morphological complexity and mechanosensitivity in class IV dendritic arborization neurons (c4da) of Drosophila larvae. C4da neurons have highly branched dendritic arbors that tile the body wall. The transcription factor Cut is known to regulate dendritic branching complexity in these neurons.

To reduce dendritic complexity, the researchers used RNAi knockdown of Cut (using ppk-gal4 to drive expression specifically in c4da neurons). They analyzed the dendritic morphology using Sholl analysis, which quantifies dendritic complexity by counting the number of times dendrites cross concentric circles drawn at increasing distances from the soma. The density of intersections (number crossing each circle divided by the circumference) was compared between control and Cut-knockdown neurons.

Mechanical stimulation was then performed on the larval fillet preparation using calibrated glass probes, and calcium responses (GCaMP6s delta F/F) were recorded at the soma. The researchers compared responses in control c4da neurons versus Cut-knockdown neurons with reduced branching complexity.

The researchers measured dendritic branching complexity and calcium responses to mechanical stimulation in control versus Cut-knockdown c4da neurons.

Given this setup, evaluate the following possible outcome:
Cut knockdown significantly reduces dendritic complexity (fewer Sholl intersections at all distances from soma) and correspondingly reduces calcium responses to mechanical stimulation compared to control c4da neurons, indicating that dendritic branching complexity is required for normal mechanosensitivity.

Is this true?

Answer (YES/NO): NO